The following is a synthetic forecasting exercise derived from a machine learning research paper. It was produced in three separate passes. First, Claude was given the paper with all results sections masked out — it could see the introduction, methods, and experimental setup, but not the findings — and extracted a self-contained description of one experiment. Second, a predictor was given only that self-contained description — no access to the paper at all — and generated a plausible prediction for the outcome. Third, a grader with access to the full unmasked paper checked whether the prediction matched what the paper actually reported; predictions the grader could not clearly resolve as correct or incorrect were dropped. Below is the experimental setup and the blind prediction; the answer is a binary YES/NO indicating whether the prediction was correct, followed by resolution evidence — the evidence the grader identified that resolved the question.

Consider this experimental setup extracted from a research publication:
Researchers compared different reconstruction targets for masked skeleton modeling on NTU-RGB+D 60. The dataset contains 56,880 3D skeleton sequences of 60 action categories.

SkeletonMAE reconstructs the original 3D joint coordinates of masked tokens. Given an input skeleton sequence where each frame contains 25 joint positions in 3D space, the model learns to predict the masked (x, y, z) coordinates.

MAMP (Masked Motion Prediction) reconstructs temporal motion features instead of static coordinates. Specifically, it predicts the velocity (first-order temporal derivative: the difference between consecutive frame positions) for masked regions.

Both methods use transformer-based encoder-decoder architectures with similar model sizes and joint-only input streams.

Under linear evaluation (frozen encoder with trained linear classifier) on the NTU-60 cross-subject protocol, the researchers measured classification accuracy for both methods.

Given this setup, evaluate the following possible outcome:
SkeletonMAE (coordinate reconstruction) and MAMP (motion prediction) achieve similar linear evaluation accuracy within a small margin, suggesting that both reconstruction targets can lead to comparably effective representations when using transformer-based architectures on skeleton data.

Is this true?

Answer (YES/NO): NO